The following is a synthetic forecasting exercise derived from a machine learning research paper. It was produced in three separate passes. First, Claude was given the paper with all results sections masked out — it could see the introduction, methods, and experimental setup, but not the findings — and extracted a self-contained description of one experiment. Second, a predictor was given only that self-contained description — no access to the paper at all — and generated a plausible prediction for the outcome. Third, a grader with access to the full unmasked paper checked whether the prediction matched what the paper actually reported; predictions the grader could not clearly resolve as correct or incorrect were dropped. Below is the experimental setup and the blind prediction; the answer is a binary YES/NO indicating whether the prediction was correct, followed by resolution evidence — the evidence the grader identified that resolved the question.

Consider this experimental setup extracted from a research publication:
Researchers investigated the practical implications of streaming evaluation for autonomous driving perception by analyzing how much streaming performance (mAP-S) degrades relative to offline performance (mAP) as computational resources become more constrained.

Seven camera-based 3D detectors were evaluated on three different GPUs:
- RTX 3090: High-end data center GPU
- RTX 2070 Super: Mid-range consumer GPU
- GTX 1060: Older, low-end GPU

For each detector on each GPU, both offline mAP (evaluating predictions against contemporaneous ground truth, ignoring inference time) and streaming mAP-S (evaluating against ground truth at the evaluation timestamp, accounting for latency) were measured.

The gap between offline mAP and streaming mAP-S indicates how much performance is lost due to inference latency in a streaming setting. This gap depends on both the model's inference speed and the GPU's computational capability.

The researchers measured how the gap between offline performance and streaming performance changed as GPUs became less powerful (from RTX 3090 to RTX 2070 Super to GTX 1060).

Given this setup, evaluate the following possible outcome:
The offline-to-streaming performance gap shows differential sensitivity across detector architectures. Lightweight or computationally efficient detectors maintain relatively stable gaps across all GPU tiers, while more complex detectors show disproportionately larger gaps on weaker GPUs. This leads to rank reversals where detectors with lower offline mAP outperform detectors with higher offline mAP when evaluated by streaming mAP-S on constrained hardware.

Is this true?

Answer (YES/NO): YES